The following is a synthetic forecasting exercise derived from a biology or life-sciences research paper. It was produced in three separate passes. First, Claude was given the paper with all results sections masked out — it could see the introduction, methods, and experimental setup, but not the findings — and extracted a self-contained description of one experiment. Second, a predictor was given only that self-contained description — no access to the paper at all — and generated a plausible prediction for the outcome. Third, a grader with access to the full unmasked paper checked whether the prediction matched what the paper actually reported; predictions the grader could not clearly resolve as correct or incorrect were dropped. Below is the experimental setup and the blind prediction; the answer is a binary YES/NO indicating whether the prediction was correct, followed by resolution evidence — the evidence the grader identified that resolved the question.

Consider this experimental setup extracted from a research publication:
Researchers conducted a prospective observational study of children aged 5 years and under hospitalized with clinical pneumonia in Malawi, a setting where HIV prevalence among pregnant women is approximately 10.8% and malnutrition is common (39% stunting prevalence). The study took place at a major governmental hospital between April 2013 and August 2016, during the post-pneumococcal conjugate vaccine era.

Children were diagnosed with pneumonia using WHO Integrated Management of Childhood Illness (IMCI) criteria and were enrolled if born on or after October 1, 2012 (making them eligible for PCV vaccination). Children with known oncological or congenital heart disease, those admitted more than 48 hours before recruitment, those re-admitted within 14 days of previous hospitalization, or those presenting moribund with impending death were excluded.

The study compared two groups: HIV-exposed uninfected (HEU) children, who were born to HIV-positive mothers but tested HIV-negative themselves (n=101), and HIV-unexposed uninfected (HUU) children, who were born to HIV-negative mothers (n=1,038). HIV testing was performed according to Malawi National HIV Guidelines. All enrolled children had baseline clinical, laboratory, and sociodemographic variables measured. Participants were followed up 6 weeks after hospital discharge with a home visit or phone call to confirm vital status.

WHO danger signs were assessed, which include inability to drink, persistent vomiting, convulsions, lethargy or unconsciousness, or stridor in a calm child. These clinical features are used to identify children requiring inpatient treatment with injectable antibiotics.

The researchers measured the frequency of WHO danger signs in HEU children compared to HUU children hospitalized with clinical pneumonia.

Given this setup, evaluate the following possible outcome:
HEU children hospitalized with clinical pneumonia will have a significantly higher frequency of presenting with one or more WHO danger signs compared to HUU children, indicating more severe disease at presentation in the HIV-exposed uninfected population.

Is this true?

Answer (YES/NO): NO